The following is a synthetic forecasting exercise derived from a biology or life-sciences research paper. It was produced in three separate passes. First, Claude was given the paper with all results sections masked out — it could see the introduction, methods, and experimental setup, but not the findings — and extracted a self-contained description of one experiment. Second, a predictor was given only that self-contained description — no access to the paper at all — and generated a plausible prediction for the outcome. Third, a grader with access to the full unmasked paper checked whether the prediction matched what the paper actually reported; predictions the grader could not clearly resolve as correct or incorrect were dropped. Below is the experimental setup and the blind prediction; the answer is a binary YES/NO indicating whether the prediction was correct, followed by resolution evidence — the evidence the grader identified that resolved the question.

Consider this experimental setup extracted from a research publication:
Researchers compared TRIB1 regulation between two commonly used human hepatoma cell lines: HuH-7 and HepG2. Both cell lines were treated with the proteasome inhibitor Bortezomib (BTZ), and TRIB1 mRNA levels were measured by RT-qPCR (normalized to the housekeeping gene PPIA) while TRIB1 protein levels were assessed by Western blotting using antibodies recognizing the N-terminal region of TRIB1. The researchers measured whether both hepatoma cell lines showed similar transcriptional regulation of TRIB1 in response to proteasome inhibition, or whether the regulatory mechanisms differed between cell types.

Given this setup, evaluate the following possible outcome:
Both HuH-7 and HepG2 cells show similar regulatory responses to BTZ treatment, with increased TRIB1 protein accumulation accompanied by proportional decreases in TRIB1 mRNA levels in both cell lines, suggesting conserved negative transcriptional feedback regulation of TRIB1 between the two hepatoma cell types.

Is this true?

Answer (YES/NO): NO